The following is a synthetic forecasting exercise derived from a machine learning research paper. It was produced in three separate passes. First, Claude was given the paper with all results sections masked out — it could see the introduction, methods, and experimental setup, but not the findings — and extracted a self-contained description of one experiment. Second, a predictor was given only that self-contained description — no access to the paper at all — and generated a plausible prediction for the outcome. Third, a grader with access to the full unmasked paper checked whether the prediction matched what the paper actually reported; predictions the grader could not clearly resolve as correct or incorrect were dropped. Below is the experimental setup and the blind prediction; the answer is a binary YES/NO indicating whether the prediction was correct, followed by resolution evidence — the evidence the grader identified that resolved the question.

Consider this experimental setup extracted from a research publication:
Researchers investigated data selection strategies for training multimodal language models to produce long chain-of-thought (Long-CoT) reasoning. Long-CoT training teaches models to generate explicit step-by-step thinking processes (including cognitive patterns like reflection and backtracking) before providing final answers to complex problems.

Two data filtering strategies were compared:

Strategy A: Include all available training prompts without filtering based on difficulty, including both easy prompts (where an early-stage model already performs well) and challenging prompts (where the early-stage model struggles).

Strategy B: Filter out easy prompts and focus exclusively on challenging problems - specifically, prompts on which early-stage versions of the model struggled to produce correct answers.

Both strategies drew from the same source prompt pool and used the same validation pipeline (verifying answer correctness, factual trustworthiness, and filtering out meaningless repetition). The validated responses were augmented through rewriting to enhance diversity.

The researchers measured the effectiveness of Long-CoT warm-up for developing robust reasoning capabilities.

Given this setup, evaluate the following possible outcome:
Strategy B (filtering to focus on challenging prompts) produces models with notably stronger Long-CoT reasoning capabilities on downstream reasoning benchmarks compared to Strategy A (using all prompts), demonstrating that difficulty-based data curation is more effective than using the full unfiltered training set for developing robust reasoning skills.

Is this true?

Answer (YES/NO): YES